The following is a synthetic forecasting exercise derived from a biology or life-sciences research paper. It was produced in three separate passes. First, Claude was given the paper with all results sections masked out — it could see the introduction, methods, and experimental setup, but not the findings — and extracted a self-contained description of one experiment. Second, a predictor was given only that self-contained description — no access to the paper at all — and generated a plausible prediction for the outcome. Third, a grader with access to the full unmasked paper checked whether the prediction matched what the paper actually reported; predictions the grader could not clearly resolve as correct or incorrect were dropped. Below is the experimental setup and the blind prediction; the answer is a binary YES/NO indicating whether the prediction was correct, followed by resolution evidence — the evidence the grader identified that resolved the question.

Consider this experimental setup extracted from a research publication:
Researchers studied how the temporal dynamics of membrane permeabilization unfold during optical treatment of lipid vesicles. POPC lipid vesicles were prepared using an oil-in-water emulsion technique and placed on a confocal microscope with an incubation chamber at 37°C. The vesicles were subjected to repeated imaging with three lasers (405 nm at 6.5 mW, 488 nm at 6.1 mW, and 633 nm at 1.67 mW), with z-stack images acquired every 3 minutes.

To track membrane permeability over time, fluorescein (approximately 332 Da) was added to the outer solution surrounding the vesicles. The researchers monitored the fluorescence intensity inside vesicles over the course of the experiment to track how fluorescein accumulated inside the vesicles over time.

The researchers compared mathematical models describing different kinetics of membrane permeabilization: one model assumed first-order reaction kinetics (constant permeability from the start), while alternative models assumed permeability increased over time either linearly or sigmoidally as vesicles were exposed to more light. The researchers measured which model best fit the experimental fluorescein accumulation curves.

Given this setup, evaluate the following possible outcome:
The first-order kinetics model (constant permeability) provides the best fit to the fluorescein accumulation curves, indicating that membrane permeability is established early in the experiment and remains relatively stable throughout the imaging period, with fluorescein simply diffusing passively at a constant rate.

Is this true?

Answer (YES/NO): NO